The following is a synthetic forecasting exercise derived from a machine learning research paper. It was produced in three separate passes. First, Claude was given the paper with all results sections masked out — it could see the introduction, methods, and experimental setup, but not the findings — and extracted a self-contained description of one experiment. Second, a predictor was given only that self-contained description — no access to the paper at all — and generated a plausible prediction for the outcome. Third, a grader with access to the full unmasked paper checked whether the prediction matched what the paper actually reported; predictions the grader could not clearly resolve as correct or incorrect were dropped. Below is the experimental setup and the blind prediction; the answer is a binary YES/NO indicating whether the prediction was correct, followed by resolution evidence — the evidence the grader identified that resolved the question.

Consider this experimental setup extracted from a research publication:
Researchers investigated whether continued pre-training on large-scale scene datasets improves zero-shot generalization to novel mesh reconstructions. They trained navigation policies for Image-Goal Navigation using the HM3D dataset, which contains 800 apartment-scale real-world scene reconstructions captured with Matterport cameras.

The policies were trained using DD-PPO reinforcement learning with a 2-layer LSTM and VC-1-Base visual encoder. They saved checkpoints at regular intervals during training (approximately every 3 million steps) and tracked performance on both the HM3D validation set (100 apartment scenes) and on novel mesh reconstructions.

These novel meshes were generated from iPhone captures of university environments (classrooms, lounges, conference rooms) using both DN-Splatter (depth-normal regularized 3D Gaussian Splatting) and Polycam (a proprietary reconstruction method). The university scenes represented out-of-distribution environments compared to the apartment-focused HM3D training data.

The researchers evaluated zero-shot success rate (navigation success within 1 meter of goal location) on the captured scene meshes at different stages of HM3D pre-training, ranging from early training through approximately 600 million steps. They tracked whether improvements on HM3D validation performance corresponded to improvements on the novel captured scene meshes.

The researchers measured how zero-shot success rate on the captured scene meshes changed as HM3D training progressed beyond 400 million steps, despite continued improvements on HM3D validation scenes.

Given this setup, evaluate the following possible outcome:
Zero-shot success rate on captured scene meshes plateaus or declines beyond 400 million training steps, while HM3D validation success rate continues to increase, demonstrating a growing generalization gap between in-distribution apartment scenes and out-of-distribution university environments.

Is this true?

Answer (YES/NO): YES